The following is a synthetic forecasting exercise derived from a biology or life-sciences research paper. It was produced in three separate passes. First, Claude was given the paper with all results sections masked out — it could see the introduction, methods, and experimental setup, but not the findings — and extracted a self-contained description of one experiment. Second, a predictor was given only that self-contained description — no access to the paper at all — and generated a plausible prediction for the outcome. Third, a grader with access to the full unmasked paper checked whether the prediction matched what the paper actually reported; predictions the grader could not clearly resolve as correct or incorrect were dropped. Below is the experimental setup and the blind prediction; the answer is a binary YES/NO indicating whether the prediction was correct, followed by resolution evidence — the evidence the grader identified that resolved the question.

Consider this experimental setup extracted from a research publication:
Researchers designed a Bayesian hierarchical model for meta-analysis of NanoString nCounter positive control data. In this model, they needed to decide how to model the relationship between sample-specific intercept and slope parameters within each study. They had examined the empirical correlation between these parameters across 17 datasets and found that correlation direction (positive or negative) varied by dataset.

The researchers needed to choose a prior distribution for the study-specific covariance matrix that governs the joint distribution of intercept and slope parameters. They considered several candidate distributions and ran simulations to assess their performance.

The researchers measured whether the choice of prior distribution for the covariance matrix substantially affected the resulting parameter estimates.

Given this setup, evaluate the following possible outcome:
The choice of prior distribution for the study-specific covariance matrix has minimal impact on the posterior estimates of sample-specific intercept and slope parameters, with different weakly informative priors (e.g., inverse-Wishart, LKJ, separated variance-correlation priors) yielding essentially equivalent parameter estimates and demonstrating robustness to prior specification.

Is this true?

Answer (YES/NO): YES